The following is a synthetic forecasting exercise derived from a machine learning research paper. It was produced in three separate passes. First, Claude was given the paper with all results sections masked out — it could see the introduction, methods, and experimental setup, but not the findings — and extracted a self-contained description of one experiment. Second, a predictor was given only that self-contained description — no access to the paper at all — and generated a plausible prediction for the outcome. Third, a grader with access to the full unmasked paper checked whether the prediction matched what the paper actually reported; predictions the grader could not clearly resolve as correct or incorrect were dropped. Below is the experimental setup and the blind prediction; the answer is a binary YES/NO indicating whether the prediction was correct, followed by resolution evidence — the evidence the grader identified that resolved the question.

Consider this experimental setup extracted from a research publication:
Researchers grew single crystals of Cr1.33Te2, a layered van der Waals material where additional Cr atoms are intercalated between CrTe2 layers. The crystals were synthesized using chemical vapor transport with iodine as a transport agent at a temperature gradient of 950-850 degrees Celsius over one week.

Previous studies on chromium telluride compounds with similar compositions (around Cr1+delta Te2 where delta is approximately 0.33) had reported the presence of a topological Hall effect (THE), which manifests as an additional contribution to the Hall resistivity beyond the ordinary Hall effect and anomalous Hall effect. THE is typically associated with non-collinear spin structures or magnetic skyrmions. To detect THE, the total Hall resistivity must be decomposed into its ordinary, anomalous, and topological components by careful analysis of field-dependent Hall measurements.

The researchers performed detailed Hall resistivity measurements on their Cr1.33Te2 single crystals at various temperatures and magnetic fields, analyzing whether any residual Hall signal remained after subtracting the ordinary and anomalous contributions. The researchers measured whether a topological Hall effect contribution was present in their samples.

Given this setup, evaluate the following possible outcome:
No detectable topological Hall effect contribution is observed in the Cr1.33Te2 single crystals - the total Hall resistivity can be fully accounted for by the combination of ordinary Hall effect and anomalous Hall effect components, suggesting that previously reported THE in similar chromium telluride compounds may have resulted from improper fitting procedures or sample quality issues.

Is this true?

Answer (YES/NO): NO